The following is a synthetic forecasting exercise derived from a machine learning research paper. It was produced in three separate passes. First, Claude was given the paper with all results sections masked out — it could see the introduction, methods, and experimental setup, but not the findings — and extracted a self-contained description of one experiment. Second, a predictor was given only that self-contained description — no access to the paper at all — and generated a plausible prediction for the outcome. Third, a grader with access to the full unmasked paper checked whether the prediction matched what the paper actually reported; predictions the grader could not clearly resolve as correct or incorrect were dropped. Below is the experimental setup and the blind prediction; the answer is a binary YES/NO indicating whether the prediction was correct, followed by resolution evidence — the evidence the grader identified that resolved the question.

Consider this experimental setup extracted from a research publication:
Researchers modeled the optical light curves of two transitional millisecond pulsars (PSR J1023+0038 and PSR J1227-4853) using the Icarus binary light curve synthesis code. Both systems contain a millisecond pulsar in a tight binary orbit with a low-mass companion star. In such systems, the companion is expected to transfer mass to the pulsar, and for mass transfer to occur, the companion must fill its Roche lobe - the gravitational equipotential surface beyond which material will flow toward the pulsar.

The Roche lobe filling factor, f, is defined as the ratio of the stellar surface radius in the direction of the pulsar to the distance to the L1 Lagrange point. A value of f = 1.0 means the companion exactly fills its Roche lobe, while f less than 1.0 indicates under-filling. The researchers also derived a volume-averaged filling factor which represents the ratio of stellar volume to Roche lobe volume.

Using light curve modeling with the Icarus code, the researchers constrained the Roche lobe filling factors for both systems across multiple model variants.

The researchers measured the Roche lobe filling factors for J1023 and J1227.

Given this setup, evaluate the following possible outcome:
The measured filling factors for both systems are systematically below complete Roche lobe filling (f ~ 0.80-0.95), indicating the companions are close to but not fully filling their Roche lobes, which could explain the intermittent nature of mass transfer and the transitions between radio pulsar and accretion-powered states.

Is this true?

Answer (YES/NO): YES